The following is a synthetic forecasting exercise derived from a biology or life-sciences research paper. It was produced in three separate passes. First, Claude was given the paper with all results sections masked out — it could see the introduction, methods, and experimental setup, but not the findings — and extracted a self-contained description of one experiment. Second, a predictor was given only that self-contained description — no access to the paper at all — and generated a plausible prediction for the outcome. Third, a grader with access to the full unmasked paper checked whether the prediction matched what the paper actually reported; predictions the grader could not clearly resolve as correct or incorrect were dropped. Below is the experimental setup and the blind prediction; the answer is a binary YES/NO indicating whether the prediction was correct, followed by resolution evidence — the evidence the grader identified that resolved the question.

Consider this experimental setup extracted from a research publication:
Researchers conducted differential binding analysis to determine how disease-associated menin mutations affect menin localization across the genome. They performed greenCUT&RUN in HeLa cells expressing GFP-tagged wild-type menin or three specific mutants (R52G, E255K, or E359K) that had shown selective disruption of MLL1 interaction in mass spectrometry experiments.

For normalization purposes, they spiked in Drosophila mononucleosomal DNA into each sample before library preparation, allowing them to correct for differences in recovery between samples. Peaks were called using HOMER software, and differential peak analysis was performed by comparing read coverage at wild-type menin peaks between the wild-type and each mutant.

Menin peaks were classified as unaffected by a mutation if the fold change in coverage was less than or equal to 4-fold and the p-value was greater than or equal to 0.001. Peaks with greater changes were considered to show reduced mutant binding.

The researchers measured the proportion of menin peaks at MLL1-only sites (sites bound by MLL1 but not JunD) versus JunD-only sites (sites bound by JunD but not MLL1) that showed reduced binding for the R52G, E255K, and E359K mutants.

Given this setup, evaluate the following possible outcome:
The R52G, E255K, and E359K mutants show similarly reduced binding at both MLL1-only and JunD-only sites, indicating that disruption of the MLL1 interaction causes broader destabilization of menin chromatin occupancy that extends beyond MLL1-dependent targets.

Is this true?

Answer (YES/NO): NO